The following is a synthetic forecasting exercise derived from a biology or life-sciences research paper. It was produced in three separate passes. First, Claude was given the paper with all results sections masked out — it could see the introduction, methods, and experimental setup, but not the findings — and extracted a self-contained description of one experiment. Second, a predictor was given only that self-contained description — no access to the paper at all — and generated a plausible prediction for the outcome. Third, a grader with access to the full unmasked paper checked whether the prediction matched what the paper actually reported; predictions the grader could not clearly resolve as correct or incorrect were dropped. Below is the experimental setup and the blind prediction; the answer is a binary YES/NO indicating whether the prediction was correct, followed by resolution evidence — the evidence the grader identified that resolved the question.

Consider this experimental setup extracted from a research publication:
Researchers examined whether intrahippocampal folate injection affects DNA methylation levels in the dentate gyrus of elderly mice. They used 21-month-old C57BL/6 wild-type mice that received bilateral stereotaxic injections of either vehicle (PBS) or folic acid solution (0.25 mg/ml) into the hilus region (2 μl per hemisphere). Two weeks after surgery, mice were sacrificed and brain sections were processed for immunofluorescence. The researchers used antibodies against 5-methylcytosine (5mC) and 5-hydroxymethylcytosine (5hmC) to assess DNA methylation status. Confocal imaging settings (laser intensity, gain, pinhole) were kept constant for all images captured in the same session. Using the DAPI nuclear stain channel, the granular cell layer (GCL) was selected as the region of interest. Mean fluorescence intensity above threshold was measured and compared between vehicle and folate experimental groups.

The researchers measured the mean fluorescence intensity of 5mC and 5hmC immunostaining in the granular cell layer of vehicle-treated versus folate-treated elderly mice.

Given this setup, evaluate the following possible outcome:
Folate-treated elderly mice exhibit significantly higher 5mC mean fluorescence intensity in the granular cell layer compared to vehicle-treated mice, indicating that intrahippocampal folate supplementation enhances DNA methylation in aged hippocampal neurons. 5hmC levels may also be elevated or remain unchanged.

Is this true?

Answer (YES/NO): YES